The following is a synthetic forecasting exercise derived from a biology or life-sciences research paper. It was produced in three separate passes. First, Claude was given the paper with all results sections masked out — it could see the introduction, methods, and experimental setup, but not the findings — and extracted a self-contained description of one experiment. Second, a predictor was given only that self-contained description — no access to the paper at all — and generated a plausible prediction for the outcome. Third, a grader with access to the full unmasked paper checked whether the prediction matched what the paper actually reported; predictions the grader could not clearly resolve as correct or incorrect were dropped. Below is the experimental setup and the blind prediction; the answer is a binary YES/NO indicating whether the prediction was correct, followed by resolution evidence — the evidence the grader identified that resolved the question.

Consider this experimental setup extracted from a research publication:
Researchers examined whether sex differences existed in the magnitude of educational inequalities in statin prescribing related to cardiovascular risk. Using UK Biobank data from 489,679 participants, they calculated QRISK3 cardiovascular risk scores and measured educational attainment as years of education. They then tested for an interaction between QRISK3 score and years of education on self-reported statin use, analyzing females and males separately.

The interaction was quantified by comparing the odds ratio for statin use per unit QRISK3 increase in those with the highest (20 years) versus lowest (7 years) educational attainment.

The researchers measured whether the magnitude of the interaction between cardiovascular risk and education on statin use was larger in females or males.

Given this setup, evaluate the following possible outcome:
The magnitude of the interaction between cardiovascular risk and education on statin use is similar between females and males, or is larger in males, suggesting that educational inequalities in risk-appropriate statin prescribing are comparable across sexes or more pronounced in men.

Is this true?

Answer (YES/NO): NO